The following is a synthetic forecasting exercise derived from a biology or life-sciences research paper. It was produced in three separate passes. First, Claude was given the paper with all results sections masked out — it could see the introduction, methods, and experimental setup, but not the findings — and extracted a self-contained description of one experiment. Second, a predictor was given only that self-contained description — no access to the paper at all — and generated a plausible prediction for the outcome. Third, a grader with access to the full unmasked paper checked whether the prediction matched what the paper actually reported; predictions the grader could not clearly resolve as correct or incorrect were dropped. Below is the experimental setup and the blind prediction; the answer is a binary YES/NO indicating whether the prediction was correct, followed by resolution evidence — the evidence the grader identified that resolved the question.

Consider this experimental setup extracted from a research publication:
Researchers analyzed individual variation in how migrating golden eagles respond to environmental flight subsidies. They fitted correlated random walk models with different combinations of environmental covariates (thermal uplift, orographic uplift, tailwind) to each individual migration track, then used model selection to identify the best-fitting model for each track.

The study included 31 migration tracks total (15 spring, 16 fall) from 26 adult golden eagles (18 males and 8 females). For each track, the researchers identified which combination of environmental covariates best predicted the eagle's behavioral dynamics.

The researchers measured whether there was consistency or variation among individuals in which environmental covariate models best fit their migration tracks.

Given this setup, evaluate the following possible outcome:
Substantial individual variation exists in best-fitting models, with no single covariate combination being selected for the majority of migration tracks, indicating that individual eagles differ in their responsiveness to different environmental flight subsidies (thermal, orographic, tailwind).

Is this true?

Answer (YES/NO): YES